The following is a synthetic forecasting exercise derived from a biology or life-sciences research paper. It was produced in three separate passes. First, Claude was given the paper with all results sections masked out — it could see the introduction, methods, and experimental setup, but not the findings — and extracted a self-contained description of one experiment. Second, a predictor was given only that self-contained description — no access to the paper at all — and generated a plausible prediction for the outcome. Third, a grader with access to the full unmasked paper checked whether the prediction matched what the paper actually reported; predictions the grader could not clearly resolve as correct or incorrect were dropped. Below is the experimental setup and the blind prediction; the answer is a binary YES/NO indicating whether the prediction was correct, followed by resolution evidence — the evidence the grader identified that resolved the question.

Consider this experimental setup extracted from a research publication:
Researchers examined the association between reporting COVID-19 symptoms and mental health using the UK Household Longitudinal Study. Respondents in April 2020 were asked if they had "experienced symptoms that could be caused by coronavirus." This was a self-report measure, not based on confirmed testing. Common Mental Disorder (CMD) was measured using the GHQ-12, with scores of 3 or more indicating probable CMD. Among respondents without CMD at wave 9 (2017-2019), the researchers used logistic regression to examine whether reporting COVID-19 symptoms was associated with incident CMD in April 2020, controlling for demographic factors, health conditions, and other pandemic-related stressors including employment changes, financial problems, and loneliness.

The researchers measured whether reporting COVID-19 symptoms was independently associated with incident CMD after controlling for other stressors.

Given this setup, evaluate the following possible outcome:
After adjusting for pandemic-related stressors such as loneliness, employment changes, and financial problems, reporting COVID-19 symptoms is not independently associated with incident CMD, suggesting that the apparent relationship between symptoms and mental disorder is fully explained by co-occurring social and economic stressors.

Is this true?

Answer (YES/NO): YES